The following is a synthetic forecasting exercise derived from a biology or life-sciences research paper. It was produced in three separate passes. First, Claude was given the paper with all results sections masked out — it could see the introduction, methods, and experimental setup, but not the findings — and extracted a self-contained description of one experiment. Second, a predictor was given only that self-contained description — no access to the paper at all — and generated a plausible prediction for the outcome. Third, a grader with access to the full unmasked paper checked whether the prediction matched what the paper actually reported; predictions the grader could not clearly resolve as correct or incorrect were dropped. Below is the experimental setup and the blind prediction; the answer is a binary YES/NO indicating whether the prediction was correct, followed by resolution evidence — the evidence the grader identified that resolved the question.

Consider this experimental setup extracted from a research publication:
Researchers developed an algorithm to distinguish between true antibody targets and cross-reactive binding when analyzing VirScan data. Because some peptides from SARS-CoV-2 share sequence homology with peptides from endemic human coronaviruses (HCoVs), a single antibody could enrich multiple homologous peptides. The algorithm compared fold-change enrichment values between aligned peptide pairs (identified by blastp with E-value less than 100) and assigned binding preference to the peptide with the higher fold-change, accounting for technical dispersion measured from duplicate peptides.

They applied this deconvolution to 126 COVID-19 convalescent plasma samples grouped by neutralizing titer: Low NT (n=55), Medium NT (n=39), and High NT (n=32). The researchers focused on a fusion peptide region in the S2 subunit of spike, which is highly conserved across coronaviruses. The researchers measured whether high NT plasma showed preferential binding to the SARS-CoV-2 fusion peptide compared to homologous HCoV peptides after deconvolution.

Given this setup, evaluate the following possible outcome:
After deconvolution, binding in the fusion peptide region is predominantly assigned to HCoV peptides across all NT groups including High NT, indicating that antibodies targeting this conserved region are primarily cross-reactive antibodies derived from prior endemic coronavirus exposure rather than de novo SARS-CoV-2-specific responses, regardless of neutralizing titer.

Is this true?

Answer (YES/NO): NO